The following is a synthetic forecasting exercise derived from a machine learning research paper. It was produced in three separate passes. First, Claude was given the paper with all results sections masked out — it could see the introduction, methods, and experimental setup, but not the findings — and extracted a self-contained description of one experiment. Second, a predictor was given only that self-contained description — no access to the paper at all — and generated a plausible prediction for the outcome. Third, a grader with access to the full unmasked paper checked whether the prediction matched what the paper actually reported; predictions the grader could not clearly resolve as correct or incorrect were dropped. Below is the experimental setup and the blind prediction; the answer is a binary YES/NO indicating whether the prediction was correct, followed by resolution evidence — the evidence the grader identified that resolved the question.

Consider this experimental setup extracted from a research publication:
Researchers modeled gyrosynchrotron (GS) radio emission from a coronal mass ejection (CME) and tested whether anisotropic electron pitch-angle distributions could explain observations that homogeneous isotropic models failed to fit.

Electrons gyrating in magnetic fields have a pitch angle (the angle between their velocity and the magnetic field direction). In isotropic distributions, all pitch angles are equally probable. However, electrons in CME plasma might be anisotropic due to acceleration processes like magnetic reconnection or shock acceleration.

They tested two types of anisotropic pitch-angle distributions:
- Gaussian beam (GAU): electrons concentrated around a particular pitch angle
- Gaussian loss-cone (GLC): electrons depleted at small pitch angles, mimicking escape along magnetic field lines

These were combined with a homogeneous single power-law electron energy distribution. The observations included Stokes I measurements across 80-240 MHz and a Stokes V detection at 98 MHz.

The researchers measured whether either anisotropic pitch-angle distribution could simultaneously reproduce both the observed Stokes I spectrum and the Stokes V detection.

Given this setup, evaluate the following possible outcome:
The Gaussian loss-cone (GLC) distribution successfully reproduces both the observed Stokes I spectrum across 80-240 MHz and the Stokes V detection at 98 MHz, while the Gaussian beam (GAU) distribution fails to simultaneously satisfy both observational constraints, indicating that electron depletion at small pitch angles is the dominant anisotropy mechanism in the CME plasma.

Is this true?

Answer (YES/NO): NO